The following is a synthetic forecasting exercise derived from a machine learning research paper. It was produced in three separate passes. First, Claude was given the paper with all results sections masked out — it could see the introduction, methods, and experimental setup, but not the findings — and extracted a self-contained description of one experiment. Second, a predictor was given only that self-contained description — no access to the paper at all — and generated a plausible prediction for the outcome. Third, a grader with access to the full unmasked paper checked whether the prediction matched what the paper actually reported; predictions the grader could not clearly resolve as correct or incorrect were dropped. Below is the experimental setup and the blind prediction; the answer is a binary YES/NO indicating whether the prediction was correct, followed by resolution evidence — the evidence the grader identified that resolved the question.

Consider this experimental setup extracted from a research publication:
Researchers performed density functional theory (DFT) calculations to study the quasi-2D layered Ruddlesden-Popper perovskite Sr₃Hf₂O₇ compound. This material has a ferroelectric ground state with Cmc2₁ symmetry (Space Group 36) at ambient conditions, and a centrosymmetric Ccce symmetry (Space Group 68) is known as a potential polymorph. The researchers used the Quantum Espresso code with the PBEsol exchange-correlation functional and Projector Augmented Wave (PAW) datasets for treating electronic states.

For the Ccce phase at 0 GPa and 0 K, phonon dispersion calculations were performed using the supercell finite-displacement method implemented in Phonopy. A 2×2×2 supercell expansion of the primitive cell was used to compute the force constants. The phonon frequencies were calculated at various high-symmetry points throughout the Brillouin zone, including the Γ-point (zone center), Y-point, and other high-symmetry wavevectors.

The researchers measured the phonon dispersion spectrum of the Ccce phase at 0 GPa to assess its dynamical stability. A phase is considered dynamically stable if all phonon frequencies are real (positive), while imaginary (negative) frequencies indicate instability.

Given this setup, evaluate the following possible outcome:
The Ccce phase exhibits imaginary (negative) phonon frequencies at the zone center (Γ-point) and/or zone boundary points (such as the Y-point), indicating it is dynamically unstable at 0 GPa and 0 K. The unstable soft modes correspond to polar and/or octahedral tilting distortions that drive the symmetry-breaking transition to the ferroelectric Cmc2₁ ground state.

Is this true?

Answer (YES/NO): NO